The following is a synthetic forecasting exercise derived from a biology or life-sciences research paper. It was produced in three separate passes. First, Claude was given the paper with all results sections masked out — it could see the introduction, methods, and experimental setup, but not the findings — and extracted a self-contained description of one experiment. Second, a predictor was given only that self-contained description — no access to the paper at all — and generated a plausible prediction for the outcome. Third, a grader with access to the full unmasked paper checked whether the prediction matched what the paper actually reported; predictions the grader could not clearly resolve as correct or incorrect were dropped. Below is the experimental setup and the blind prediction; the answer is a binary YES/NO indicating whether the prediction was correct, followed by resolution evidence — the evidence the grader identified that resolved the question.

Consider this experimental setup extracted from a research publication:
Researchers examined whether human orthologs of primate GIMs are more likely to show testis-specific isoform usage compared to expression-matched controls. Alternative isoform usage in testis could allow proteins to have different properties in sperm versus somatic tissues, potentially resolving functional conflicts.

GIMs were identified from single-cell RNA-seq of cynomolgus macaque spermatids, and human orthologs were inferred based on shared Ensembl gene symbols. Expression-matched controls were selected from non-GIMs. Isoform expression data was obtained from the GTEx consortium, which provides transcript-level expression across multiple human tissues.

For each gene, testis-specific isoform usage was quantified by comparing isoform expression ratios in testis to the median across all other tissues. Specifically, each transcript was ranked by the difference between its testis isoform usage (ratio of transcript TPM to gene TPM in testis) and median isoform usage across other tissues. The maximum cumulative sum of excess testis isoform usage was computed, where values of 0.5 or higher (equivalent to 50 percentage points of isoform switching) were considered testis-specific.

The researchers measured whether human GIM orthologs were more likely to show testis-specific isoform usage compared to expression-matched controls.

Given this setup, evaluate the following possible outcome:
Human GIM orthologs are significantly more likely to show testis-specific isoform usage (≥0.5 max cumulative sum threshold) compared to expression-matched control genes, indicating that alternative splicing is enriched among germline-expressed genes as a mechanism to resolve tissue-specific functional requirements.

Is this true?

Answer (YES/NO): YES